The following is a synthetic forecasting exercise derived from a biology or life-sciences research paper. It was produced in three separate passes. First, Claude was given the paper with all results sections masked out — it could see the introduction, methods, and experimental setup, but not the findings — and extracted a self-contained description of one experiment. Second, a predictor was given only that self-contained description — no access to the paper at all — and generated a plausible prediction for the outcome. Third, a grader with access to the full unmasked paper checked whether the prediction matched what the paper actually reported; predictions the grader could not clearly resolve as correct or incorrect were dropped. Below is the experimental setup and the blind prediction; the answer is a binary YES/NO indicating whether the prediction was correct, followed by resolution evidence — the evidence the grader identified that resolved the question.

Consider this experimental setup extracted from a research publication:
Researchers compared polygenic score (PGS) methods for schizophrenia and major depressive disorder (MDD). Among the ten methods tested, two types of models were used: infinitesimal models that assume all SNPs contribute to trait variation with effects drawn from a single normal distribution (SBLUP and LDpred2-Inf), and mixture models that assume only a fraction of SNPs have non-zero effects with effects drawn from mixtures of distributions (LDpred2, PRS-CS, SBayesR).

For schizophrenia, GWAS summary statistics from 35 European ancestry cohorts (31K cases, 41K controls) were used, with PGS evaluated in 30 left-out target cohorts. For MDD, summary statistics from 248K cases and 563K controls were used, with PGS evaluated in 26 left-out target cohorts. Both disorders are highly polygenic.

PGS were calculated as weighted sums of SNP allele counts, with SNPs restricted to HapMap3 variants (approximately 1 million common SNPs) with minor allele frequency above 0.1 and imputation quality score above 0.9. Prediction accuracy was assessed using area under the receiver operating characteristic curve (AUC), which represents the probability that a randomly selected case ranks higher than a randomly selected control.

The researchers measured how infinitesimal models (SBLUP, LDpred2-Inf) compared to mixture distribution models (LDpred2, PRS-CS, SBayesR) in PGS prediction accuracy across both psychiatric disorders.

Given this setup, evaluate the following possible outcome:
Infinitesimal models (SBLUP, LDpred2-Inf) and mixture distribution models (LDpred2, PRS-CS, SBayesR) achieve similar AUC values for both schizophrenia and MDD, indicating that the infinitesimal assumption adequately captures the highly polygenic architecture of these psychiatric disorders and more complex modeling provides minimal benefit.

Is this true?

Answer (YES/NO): NO